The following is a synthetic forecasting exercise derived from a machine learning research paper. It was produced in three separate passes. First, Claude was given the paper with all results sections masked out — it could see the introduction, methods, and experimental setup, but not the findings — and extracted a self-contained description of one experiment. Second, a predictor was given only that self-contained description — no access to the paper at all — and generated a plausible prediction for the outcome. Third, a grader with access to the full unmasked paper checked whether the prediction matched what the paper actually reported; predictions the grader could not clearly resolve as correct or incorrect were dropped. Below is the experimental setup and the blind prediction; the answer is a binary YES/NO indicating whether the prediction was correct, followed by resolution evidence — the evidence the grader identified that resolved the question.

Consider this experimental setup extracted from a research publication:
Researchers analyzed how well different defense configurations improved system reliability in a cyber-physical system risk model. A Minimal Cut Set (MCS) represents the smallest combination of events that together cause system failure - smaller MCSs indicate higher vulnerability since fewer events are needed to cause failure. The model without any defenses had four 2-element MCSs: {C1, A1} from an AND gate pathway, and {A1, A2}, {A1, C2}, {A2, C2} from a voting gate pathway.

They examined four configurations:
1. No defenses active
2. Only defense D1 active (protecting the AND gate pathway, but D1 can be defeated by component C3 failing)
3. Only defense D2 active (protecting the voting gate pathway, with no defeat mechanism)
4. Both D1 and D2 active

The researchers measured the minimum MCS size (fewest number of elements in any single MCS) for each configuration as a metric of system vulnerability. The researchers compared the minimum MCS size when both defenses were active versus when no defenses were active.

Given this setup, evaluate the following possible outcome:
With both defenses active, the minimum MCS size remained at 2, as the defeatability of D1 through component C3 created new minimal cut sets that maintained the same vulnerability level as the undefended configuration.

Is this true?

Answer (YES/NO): NO